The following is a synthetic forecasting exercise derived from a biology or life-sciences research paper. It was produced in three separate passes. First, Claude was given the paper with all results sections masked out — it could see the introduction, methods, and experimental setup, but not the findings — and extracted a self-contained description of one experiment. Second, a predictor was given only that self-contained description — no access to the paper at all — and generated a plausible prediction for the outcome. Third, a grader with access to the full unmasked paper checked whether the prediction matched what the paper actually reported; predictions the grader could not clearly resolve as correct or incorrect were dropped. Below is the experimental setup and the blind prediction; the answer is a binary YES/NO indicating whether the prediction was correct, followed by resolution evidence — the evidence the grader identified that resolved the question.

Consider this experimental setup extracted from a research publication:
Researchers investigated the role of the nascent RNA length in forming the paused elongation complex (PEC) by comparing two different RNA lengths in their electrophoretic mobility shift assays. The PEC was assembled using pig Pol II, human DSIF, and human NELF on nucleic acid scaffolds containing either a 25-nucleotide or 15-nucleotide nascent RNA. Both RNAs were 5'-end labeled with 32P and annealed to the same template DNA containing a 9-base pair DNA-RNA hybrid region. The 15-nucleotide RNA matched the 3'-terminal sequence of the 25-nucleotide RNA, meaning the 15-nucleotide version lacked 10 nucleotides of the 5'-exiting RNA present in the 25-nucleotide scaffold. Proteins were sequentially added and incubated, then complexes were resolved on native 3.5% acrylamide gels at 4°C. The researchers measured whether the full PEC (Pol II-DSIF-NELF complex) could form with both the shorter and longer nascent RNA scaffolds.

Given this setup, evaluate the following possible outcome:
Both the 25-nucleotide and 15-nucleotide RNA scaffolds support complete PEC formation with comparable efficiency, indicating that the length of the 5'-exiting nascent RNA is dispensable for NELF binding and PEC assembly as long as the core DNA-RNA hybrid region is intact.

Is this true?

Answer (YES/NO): NO